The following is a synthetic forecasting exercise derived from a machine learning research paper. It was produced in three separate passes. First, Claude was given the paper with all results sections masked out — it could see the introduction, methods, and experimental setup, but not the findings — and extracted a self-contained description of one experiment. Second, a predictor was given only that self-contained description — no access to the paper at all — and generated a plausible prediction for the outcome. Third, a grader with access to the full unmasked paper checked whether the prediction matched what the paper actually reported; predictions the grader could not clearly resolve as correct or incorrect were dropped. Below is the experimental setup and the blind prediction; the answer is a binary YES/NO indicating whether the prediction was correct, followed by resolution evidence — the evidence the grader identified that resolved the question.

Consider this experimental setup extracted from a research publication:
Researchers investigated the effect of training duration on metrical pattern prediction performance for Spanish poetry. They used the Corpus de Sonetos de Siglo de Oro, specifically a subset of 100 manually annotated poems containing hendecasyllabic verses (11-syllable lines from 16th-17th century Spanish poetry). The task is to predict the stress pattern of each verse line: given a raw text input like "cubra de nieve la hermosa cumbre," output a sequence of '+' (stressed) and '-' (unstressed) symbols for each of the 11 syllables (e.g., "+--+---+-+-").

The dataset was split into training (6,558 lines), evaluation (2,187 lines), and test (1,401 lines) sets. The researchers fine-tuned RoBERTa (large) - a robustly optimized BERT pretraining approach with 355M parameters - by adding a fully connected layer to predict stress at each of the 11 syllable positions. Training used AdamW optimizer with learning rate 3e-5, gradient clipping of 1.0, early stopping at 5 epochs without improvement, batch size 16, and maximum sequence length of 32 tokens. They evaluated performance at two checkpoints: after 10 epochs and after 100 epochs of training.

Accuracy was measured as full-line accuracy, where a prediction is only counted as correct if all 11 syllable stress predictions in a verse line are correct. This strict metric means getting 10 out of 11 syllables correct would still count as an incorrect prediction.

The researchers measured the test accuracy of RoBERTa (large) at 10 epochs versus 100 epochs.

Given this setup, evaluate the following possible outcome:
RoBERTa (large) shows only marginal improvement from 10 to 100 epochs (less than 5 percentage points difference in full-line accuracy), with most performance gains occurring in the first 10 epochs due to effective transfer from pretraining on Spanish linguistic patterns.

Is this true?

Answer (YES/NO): NO